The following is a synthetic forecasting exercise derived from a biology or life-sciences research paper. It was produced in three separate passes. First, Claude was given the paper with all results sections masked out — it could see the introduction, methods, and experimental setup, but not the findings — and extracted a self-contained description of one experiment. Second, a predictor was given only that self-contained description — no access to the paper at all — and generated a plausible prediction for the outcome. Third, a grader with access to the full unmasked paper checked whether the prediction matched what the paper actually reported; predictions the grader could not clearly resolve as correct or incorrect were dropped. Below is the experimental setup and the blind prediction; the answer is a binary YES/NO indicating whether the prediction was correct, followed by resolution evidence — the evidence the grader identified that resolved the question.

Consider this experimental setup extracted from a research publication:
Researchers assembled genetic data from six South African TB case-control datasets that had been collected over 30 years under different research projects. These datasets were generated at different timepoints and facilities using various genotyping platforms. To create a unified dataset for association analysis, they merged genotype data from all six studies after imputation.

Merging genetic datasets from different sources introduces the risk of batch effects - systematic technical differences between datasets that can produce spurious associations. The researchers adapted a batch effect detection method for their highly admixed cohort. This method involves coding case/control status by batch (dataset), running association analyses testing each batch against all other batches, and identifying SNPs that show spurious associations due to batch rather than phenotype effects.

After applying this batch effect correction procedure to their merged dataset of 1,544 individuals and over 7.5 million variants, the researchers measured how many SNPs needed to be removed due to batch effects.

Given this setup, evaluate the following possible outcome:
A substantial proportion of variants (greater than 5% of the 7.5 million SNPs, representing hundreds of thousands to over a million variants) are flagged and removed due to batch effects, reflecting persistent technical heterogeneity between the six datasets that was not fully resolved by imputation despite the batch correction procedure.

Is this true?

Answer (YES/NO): NO